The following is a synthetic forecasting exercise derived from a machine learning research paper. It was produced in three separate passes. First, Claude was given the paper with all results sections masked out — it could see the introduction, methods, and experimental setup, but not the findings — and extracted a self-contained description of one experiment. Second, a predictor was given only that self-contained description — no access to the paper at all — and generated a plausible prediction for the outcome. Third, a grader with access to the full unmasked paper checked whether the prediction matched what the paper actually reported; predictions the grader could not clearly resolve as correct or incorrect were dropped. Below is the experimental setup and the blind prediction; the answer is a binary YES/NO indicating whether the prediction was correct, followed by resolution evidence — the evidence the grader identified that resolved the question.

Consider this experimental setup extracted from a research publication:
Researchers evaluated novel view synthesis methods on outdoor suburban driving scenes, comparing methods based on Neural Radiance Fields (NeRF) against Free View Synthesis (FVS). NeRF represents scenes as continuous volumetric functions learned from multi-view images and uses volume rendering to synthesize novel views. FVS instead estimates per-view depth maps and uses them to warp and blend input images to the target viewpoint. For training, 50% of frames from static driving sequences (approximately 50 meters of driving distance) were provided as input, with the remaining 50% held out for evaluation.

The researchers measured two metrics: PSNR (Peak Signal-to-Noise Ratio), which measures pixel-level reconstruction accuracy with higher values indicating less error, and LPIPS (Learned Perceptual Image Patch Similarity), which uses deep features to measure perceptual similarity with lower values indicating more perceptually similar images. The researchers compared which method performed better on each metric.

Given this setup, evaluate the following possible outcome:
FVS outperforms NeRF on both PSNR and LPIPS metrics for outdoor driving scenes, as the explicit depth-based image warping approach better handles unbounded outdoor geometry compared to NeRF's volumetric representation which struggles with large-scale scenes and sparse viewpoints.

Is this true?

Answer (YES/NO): NO